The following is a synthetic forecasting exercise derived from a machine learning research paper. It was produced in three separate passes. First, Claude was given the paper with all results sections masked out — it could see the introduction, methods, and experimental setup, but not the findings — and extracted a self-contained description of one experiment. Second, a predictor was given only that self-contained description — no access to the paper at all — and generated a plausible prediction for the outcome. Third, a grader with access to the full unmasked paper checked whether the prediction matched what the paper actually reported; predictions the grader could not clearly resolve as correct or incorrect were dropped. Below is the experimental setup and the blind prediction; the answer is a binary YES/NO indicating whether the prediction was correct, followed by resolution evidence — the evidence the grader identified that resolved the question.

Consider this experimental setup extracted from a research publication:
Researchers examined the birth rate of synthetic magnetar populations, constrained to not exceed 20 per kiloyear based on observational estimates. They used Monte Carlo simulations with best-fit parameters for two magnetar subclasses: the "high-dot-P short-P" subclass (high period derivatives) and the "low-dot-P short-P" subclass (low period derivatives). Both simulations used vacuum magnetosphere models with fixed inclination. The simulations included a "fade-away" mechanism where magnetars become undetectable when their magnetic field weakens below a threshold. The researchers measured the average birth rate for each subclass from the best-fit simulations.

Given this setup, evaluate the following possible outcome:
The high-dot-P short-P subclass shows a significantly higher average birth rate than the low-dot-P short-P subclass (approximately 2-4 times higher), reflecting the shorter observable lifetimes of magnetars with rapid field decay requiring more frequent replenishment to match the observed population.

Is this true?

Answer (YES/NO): NO